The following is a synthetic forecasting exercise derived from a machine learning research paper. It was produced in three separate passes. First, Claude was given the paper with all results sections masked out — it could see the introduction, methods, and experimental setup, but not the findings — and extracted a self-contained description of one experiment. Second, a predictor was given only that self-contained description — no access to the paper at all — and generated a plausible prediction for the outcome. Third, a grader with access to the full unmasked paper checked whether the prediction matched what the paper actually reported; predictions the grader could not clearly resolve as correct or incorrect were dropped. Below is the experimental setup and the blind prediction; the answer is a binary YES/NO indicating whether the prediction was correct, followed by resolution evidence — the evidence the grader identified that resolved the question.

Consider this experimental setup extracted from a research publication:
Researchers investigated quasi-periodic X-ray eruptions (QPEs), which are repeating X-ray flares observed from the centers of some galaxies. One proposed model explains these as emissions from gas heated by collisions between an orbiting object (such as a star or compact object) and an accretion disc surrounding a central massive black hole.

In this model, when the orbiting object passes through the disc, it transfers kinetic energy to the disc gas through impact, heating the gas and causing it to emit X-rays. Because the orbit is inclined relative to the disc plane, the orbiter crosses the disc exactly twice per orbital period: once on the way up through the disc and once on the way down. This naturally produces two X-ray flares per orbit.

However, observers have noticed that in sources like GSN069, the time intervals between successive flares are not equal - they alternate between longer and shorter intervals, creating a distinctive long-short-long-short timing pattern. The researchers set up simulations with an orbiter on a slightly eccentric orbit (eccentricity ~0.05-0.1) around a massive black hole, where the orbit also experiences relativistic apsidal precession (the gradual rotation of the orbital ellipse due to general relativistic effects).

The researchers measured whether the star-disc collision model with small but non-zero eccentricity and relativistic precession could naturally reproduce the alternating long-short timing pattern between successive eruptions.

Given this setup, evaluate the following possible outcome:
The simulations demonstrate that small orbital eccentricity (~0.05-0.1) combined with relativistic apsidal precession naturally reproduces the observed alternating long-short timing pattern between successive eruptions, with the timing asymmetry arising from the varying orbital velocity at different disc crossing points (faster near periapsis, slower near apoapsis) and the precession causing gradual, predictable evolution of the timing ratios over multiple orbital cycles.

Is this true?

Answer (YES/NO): NO